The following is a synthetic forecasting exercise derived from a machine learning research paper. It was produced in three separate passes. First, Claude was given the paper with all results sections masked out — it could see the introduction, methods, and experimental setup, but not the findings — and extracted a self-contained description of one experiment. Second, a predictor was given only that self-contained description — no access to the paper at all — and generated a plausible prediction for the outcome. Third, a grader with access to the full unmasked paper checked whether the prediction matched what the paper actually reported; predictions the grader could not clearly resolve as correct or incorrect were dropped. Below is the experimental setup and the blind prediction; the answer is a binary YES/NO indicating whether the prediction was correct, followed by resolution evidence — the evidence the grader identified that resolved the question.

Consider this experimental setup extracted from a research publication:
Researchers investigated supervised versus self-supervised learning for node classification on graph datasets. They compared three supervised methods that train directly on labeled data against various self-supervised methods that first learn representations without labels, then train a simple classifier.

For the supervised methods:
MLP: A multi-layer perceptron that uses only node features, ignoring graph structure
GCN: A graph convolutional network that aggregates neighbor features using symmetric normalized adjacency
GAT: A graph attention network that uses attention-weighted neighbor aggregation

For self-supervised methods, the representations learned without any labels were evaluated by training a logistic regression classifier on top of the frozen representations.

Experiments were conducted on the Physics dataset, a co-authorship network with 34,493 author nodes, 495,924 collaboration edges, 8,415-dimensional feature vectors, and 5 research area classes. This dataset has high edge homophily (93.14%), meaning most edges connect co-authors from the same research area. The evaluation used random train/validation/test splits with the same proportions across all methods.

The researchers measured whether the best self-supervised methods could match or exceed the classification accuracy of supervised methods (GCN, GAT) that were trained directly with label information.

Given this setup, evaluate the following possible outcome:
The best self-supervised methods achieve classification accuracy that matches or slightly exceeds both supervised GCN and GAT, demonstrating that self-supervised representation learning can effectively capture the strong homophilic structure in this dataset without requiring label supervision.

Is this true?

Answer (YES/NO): YES